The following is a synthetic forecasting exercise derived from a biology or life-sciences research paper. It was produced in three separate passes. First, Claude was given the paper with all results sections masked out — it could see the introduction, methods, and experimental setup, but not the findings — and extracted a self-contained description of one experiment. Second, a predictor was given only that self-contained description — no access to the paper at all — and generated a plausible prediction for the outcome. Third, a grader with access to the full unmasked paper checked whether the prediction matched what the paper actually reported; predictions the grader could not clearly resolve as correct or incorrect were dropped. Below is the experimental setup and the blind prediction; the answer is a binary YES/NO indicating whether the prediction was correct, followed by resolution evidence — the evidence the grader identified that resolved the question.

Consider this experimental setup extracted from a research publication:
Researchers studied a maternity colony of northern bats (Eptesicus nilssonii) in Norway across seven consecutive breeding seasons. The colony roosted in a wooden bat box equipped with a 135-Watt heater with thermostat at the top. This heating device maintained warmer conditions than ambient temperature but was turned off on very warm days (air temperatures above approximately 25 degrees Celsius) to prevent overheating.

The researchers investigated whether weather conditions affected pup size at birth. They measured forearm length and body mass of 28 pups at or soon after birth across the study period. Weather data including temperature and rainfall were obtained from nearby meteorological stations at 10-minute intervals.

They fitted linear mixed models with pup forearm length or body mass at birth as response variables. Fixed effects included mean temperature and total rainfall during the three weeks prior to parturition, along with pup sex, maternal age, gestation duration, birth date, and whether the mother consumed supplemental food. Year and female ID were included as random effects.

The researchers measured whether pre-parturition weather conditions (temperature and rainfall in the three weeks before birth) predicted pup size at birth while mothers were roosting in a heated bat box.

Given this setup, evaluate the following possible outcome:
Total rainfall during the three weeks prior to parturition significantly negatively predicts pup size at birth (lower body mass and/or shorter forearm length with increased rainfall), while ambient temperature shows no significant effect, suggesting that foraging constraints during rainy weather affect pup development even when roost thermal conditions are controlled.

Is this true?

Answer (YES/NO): YES